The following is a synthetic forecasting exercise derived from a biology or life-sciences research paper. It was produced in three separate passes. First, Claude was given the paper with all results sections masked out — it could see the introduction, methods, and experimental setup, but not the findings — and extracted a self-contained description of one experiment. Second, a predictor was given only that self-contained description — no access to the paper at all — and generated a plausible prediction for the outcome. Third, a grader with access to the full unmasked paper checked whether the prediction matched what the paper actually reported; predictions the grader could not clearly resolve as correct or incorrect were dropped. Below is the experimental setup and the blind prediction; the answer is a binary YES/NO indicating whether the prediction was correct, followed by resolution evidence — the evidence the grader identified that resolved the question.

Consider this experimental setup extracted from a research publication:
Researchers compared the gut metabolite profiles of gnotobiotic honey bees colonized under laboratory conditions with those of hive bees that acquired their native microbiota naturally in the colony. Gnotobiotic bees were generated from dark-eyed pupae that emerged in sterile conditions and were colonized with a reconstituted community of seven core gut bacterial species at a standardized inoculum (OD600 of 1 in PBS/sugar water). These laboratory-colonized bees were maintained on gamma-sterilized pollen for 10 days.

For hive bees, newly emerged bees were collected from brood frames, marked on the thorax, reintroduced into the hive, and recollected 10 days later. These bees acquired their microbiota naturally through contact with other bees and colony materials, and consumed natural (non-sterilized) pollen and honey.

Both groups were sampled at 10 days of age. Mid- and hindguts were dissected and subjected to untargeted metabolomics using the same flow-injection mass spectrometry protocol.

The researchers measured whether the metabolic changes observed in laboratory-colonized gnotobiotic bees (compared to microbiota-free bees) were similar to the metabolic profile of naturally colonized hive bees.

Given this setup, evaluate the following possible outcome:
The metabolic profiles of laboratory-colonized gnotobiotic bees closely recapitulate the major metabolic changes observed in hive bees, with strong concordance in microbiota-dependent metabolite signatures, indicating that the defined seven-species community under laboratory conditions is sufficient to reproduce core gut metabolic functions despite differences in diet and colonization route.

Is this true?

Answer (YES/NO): YES